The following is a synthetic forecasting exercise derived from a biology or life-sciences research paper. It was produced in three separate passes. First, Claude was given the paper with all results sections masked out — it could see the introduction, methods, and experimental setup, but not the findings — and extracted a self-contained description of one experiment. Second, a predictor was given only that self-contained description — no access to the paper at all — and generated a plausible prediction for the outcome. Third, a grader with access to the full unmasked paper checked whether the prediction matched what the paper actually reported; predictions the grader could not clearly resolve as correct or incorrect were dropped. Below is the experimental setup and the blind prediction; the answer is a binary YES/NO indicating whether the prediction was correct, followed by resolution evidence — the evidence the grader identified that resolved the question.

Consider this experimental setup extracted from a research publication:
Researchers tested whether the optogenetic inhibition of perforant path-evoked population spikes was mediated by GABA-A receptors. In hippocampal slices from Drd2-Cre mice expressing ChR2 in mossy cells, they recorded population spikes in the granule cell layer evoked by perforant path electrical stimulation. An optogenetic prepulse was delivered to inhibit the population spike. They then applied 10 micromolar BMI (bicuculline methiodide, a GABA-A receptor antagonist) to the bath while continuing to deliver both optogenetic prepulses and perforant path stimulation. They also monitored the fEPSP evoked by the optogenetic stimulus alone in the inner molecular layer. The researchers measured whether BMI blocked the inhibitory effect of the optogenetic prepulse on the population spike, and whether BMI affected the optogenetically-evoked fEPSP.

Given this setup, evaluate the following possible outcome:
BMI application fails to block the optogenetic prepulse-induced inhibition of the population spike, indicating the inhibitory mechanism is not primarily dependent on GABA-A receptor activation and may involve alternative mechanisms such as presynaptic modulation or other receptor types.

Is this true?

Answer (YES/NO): NO